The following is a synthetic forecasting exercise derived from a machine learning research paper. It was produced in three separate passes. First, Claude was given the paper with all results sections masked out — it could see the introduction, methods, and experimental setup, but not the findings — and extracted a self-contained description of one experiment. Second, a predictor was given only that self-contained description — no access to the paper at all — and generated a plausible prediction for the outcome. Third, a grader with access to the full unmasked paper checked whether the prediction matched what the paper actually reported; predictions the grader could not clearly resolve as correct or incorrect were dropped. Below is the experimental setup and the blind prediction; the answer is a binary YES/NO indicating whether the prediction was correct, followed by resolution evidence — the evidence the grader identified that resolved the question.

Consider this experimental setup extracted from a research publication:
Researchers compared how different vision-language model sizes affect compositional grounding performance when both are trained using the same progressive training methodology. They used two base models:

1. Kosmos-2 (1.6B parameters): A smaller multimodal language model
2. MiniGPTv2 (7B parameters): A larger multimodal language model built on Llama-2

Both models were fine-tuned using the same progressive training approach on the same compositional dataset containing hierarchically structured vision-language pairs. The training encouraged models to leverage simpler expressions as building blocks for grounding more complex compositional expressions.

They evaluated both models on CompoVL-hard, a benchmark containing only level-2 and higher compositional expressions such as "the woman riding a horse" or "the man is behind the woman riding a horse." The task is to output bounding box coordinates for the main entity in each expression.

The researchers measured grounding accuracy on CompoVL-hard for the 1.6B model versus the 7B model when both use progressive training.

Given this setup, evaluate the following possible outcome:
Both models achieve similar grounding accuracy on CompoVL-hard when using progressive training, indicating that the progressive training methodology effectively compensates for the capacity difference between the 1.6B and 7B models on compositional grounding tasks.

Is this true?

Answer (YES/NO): NO